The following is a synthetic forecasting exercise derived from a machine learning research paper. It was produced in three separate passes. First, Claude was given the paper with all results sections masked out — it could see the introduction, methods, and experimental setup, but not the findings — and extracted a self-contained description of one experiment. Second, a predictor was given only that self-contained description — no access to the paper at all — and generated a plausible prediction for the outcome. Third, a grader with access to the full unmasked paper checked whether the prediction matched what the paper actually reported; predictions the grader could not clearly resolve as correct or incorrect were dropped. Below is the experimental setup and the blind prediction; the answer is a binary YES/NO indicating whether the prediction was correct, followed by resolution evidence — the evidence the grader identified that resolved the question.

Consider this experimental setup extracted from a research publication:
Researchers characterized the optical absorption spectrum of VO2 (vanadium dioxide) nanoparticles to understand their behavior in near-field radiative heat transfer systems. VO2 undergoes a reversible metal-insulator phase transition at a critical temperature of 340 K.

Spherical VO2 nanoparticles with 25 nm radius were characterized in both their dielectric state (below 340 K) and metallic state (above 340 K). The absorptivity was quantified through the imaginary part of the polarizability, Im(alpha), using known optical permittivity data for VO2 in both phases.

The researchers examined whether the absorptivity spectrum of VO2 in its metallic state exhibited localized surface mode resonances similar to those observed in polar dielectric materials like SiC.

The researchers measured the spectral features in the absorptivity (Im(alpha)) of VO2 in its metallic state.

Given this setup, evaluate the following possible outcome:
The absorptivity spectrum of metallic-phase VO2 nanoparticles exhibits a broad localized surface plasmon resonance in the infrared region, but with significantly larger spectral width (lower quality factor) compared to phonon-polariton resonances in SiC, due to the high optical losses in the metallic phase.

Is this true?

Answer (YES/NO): NO